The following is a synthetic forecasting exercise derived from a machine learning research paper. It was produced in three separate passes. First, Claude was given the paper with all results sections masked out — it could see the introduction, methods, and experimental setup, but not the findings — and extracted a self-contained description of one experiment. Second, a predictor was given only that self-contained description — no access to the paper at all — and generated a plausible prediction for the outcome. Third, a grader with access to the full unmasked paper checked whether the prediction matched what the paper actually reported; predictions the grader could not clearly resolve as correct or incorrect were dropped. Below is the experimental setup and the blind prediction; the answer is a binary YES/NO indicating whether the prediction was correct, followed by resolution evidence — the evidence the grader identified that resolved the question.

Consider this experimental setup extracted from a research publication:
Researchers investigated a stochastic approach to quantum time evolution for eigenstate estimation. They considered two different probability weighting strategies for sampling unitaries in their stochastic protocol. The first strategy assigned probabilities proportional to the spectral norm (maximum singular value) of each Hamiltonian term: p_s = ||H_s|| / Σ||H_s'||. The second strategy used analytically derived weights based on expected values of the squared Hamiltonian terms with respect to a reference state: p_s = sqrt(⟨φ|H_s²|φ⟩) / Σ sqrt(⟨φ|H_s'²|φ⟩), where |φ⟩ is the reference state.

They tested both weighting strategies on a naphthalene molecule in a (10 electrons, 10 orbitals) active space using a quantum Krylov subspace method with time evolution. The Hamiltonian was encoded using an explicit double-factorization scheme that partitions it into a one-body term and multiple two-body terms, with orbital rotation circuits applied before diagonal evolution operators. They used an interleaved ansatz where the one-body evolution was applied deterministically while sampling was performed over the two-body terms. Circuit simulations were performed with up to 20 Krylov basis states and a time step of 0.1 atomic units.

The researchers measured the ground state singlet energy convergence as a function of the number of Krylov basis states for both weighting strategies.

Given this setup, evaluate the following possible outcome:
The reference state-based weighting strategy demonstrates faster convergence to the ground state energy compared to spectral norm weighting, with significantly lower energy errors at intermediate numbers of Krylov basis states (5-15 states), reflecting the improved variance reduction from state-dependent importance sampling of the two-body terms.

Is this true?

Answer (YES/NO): YES